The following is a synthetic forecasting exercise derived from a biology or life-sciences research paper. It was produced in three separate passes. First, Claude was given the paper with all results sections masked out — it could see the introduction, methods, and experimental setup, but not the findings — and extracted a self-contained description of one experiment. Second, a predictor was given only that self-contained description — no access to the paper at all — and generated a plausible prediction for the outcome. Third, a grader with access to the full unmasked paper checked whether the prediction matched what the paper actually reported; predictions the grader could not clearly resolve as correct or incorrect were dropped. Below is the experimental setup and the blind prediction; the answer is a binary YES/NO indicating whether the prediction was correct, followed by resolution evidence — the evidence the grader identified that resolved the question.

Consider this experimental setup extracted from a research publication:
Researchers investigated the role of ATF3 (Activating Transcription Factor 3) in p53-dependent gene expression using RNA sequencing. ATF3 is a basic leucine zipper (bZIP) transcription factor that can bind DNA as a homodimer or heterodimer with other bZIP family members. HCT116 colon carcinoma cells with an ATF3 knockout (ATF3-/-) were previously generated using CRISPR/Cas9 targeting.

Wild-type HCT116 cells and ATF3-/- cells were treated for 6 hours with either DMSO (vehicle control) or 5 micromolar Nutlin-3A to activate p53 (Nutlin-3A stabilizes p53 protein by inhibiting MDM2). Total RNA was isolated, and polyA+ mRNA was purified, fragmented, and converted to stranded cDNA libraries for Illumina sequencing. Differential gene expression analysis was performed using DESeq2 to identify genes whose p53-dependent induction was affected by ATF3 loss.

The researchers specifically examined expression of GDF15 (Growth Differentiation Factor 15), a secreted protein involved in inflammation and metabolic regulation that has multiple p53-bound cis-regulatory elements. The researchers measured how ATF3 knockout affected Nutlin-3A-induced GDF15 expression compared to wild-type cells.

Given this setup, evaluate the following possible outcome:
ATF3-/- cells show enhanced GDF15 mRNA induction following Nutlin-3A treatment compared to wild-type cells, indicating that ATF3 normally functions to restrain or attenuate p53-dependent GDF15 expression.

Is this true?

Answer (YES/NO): NO